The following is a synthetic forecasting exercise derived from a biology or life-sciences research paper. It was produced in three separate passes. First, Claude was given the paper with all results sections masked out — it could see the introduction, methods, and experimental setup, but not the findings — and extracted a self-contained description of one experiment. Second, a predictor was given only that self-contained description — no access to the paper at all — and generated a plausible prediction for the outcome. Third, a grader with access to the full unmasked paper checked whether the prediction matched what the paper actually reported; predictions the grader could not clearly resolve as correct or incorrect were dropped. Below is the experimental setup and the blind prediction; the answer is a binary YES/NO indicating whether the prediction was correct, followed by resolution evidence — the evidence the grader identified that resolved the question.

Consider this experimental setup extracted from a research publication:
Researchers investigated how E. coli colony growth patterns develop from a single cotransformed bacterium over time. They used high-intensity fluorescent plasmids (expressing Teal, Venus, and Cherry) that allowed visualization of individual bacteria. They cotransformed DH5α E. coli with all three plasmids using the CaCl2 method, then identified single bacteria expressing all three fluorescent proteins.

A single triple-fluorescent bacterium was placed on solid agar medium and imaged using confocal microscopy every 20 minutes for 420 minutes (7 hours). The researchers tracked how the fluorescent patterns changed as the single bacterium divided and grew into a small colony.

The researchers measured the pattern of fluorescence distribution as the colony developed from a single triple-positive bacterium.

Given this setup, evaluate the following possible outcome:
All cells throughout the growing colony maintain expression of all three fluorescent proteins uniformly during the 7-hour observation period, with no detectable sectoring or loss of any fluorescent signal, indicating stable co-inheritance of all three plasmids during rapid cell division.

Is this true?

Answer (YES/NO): NO